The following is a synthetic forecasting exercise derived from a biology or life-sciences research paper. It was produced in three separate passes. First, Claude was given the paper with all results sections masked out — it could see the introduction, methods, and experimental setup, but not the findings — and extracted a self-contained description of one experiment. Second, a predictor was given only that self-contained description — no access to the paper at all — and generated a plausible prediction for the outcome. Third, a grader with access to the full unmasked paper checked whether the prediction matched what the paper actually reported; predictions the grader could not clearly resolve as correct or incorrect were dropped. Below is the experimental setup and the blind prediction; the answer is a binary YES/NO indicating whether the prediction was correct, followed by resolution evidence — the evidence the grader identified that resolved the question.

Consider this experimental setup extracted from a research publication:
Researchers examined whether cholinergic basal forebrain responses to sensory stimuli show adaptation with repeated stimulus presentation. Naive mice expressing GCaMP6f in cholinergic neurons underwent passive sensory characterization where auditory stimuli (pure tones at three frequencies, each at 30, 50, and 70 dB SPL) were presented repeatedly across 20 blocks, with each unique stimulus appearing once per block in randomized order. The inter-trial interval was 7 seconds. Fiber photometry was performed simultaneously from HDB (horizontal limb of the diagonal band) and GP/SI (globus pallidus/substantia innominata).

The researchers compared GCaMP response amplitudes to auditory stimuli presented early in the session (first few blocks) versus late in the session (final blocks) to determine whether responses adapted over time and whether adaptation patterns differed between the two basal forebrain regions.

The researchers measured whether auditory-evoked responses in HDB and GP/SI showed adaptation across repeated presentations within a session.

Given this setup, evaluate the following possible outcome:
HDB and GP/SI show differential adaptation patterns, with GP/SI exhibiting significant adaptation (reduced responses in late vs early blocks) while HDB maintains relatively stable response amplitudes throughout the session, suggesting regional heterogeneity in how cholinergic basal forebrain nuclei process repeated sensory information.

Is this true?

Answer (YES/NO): NO